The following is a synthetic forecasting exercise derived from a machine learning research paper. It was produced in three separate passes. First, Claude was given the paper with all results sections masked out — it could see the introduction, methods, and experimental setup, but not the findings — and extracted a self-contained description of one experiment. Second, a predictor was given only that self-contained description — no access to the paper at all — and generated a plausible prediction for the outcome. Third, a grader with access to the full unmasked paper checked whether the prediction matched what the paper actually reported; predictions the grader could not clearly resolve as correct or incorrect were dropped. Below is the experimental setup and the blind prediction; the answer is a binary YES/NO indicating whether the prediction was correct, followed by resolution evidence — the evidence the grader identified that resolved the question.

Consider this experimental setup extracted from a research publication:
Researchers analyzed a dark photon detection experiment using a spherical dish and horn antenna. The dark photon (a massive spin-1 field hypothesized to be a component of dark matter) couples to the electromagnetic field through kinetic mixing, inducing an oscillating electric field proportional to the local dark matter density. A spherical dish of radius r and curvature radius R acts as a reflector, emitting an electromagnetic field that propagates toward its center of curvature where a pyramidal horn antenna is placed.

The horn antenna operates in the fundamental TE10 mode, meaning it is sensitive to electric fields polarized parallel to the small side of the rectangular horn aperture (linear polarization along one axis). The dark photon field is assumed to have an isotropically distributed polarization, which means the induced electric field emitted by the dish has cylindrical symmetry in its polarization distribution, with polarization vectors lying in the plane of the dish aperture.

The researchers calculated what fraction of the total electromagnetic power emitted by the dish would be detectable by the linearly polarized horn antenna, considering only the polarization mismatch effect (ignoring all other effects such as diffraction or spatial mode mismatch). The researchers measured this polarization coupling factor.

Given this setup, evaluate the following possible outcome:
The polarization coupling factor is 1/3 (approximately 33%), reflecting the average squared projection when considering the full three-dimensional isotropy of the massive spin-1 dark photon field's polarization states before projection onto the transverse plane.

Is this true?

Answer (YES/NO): NO